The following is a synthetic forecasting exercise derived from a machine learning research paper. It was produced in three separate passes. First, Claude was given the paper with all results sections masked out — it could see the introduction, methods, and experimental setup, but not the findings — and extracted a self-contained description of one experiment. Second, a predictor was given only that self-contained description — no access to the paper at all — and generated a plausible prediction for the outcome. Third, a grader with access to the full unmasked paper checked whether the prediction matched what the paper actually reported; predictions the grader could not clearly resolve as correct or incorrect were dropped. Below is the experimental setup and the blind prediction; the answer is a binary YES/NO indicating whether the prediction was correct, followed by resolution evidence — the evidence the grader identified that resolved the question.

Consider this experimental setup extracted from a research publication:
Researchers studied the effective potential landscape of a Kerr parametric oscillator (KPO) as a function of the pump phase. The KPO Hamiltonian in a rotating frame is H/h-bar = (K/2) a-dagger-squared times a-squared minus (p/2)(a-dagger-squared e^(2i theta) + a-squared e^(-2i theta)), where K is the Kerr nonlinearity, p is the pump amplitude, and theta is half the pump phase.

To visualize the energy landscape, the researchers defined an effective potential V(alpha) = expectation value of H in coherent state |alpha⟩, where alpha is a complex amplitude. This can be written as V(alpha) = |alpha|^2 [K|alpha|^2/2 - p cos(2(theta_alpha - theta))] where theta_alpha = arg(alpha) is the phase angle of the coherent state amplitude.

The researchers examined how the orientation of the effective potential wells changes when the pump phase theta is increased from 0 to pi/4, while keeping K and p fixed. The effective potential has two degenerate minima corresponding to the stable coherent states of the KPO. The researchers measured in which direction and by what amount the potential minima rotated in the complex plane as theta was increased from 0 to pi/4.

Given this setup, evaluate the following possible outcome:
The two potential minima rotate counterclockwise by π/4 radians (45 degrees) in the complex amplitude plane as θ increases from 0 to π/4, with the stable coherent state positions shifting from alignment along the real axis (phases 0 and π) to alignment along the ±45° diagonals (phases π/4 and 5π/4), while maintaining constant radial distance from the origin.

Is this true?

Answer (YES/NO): YES